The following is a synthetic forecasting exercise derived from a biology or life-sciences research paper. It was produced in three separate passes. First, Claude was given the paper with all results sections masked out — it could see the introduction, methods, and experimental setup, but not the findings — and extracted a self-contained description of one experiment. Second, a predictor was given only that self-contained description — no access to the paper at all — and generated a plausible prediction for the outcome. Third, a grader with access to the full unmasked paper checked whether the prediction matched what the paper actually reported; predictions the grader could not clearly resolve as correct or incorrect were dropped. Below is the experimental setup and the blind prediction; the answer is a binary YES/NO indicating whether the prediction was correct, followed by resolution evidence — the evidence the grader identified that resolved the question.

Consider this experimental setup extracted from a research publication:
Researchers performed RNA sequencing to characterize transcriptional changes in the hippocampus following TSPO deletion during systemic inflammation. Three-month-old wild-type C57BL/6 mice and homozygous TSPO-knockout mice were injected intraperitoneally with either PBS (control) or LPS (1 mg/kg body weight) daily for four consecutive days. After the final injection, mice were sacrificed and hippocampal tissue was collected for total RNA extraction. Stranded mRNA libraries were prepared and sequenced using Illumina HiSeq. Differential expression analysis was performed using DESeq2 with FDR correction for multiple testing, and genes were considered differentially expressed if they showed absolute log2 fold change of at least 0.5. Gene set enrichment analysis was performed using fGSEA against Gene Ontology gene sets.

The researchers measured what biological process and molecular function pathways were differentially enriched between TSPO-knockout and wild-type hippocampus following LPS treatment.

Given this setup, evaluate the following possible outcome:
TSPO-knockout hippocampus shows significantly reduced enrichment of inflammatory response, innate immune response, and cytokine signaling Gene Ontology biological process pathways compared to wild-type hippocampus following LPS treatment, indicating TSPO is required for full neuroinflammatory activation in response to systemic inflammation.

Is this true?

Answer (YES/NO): YES